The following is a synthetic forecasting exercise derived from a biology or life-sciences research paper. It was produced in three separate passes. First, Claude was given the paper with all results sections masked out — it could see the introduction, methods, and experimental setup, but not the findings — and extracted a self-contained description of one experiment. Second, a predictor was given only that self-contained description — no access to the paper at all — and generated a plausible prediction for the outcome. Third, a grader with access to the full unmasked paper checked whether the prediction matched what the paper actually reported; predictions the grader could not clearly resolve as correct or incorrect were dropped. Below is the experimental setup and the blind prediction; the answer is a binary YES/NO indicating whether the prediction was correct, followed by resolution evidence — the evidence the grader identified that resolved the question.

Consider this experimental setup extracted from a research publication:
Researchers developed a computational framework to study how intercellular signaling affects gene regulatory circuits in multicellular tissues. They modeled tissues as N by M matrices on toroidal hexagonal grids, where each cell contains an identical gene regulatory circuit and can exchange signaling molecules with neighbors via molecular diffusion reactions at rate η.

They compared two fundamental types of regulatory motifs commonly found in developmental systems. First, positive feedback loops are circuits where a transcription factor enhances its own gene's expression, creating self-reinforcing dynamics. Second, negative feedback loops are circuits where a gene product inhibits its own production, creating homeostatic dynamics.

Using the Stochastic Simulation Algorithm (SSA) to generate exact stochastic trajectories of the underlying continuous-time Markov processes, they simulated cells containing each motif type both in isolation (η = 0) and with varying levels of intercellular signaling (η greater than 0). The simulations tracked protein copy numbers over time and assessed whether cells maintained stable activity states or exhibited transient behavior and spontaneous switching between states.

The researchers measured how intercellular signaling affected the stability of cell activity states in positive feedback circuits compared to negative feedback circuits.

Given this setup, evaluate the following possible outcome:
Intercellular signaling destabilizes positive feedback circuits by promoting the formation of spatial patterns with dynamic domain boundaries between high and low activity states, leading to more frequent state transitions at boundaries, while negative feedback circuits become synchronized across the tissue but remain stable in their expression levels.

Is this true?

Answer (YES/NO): NO